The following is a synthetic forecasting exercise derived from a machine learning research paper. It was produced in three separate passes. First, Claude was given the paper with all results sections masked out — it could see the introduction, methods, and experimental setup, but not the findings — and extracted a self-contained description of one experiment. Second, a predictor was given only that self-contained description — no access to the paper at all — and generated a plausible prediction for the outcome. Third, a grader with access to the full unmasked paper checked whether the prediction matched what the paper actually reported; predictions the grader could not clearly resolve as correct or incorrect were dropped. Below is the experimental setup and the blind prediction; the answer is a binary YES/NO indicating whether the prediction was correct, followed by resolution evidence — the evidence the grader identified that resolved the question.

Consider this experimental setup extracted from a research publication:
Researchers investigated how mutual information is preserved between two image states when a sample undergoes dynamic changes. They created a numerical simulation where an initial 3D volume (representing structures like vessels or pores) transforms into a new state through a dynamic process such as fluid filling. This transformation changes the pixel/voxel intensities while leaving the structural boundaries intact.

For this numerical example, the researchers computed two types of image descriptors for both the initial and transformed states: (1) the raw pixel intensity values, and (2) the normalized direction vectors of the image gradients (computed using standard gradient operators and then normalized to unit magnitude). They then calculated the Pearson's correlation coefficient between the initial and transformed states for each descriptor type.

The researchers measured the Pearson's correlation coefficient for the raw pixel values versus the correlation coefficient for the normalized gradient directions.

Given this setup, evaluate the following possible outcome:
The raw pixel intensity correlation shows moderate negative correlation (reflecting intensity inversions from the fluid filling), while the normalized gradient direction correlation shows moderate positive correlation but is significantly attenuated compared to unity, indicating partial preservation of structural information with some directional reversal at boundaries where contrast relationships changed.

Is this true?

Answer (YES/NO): NO